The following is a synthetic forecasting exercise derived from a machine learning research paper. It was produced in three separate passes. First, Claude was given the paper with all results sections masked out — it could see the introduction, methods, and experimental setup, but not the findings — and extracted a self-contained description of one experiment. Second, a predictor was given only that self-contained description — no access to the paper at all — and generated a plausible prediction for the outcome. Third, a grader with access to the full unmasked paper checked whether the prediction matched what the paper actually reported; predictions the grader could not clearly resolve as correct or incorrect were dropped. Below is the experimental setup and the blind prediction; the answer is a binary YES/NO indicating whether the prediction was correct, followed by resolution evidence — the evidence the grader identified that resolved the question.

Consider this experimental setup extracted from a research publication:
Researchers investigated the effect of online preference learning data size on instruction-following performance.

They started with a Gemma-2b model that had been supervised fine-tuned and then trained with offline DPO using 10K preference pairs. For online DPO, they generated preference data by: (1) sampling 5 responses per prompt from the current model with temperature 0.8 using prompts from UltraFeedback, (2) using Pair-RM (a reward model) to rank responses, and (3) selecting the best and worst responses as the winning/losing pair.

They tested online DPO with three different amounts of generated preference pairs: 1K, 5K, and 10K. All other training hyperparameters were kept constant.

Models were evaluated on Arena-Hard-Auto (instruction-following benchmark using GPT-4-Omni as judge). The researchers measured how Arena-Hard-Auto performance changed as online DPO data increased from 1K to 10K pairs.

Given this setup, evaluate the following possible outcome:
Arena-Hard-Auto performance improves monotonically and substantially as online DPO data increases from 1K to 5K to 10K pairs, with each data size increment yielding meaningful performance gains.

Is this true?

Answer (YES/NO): YES